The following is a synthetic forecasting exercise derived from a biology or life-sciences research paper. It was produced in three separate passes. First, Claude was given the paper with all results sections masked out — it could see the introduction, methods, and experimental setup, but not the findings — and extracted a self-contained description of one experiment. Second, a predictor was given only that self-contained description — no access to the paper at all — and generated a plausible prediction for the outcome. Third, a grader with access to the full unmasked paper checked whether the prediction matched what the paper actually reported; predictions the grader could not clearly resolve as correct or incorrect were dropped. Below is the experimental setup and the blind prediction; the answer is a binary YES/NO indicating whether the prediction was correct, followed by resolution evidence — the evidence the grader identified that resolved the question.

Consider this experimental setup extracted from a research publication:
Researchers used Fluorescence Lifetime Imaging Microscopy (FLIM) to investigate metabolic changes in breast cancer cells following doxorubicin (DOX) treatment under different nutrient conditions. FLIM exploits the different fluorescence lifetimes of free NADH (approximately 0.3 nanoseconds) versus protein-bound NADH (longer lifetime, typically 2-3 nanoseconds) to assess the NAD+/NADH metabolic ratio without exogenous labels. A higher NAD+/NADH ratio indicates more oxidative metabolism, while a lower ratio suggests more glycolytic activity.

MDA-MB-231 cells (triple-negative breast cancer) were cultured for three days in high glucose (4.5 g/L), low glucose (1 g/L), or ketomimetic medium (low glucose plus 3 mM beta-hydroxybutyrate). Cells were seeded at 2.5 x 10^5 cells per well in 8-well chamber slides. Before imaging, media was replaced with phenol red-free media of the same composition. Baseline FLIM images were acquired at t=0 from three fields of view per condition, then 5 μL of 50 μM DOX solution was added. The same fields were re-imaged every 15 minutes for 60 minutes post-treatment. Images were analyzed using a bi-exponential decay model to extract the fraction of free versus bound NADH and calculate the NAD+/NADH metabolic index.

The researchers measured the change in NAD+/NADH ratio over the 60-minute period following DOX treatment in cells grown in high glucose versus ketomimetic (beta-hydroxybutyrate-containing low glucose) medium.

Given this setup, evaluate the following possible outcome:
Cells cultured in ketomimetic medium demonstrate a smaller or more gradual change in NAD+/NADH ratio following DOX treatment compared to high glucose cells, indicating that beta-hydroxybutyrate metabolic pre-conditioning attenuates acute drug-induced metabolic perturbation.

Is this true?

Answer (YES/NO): YES